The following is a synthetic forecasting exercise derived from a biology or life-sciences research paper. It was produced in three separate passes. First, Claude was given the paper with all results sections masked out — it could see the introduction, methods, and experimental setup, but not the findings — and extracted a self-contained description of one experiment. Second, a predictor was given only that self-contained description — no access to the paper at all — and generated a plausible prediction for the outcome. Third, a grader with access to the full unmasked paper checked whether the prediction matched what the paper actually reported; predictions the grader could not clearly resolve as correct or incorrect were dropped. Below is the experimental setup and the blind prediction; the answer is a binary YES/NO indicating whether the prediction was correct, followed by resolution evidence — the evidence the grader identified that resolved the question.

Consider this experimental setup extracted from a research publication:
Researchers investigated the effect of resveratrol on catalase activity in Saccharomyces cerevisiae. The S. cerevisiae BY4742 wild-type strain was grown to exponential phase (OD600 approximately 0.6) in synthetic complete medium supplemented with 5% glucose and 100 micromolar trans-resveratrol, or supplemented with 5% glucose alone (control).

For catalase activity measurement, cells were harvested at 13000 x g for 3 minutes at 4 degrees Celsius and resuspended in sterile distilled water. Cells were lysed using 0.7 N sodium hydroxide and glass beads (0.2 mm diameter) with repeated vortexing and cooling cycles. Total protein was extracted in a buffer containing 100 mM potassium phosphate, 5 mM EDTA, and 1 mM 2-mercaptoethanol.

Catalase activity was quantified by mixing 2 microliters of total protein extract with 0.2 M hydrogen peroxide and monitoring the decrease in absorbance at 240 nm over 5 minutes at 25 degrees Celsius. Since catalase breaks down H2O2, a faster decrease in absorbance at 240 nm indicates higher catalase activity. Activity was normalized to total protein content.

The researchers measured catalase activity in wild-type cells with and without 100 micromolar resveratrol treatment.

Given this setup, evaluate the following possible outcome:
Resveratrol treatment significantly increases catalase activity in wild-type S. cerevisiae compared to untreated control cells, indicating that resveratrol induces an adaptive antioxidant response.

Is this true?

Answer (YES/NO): YES